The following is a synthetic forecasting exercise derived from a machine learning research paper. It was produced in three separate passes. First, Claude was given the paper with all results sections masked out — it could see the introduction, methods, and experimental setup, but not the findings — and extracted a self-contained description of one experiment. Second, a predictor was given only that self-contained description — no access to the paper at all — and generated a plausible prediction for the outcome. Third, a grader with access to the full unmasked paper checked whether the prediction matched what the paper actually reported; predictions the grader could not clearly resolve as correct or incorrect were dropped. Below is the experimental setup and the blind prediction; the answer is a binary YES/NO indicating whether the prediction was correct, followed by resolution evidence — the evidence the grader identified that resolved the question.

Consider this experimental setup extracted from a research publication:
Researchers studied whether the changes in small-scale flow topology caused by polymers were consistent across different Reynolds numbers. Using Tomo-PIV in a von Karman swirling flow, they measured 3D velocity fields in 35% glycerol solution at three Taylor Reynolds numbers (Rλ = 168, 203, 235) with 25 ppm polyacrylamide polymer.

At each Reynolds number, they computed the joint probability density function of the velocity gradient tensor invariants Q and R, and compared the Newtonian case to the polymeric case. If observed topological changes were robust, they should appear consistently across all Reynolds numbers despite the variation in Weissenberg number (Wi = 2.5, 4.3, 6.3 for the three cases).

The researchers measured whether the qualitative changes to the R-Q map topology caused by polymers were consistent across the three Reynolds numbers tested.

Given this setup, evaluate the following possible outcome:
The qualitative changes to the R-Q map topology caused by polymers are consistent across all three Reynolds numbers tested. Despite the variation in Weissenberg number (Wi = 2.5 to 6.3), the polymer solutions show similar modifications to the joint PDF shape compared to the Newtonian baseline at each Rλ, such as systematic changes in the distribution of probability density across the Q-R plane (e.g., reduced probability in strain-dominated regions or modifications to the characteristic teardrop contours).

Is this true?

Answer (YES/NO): YES